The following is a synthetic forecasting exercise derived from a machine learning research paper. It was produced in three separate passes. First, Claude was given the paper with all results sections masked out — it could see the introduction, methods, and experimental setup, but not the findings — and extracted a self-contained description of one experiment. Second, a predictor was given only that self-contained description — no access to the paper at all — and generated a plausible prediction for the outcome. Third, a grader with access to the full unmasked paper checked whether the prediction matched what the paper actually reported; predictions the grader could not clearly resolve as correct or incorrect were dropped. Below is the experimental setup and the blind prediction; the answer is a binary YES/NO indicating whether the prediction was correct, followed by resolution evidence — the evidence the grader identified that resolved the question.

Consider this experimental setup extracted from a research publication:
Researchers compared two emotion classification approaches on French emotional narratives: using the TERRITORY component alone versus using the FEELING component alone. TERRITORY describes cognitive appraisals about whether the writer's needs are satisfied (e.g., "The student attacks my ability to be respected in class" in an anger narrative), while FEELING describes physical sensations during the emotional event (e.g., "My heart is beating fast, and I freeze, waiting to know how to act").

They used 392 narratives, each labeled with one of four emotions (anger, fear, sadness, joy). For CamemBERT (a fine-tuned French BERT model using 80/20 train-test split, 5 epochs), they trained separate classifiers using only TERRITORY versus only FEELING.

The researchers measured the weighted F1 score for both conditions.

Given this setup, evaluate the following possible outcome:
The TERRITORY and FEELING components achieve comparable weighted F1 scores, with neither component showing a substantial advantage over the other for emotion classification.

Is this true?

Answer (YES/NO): YES